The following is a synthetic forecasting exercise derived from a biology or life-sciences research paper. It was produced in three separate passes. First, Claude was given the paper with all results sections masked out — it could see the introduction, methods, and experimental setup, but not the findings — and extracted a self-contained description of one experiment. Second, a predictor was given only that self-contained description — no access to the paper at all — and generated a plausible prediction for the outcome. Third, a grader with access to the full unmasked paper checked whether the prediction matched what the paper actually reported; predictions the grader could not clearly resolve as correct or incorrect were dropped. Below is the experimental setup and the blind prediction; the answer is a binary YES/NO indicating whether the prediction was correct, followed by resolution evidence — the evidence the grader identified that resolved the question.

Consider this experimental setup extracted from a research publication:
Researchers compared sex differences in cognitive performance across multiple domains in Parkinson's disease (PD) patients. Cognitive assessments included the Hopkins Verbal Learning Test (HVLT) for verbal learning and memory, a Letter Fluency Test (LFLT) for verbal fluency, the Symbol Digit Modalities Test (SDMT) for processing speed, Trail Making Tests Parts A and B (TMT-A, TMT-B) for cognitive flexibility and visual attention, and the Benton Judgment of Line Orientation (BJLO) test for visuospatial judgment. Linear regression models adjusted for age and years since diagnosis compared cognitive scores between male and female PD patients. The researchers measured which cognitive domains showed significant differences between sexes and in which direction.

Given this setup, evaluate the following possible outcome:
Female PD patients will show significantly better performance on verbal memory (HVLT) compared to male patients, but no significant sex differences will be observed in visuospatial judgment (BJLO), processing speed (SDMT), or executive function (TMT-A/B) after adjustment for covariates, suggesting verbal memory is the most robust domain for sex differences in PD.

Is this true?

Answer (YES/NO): NO